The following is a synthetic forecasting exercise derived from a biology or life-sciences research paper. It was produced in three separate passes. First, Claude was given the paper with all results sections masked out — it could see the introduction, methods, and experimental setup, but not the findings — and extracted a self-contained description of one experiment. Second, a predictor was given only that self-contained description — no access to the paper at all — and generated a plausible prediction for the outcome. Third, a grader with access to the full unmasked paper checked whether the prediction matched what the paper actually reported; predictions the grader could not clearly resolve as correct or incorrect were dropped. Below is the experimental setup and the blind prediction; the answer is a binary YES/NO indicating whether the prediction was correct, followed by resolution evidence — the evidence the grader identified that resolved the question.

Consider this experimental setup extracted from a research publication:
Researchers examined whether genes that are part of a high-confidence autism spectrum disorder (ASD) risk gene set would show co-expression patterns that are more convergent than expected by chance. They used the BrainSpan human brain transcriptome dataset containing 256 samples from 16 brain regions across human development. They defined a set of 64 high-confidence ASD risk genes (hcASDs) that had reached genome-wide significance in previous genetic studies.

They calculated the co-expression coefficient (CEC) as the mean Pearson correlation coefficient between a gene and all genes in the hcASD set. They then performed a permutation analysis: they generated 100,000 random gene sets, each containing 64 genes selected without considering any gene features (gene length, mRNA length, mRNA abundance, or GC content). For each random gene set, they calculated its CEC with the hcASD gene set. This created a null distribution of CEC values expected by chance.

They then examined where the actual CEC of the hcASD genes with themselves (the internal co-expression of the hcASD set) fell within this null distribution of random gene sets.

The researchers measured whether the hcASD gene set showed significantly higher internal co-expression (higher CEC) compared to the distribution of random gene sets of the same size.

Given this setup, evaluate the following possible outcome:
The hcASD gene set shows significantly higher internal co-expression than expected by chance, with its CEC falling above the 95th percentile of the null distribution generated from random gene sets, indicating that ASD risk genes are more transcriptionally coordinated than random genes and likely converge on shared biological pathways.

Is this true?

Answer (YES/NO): YES